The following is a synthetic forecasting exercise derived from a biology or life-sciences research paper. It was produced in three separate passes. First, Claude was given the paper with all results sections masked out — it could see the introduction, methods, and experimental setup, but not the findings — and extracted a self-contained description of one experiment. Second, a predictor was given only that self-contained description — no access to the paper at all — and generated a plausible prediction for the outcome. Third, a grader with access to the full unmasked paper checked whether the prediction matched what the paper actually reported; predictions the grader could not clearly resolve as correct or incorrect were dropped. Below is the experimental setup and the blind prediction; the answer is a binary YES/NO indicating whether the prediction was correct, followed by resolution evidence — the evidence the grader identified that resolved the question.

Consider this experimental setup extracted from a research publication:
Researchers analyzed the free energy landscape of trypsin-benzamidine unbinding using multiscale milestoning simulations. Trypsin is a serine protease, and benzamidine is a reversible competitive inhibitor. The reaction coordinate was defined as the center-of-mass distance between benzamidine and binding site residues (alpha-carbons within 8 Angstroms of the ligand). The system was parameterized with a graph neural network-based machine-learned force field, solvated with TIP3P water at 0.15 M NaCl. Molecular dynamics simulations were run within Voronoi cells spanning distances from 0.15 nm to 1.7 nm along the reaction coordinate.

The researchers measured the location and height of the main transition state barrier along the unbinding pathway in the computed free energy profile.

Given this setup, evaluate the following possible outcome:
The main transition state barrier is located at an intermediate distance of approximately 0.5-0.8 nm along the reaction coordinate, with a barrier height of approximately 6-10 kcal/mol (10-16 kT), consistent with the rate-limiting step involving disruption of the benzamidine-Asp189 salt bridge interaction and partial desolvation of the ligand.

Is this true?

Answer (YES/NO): NO